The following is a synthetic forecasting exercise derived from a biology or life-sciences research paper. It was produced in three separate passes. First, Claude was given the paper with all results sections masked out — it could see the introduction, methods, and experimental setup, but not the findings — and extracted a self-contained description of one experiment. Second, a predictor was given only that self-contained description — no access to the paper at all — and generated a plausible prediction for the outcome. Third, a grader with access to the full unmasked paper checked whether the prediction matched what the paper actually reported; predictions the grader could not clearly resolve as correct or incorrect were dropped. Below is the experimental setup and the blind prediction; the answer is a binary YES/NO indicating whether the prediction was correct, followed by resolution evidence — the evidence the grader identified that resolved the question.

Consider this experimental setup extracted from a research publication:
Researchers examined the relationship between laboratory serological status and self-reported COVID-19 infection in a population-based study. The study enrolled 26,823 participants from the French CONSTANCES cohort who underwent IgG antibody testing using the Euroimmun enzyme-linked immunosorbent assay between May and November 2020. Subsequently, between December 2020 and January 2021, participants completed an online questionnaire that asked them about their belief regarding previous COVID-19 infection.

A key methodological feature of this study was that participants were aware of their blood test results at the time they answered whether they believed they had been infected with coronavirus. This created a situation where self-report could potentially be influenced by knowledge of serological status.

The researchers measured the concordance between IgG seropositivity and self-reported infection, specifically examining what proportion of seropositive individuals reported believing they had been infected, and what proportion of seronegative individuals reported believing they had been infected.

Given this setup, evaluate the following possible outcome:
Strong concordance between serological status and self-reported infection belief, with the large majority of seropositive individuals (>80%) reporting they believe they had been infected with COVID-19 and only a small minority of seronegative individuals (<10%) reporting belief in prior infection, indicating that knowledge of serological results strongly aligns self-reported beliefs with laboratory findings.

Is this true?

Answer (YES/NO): NO